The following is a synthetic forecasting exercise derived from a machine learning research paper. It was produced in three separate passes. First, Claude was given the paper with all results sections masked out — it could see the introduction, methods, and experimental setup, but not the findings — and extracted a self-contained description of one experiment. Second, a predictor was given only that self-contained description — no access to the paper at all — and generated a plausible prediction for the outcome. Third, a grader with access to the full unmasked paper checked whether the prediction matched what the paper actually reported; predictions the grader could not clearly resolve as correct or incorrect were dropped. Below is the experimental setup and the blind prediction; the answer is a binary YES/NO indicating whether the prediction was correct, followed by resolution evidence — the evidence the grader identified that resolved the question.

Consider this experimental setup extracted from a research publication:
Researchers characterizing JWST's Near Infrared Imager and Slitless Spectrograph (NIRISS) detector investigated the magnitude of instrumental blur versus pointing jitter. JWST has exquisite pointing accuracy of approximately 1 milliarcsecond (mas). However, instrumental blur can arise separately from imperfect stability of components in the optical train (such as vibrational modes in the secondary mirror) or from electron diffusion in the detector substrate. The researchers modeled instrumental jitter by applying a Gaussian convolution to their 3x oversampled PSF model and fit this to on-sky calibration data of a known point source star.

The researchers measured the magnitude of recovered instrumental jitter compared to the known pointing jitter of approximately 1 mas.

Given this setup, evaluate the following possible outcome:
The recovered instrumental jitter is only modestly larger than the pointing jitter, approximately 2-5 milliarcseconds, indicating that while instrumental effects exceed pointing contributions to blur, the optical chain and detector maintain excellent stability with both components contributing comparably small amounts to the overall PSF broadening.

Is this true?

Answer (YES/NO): NO